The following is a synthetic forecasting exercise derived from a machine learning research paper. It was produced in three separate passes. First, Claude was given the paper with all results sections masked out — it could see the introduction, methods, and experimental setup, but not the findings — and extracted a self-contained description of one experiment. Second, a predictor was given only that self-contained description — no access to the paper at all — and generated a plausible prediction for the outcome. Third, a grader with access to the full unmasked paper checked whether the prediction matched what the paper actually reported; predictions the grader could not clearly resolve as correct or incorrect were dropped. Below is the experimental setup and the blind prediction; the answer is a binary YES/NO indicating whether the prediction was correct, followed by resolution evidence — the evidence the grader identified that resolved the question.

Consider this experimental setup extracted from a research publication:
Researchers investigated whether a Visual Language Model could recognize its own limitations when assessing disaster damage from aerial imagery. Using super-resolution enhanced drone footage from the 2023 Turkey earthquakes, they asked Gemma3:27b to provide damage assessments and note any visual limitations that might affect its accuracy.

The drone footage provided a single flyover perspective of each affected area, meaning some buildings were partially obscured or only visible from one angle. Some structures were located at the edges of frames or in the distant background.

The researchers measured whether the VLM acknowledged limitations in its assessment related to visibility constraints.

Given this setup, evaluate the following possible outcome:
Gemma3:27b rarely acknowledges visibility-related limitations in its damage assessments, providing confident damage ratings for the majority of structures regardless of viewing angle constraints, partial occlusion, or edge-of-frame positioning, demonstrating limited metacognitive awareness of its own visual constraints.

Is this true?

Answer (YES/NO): NO